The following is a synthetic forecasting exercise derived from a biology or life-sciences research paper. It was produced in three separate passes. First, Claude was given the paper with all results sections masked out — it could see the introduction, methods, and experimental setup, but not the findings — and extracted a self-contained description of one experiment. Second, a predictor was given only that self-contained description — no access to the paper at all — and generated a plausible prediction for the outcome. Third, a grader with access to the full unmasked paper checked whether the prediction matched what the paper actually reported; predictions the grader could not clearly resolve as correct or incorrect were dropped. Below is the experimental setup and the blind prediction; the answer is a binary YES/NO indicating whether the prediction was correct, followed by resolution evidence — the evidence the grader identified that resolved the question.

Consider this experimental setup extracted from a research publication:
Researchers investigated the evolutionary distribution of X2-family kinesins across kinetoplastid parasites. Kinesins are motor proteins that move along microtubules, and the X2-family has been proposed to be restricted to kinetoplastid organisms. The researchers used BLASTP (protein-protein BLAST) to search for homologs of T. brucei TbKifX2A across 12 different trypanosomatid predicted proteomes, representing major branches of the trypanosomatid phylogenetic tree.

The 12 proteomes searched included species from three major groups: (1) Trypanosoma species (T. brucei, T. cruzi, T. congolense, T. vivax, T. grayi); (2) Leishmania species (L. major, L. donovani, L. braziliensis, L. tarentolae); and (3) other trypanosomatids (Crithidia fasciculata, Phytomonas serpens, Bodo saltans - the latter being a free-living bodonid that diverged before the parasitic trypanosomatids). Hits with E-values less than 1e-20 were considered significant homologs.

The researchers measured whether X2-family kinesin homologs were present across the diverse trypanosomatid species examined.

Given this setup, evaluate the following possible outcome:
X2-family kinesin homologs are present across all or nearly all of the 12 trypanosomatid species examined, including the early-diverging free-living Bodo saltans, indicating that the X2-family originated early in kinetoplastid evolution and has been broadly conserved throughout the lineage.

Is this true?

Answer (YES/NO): NO